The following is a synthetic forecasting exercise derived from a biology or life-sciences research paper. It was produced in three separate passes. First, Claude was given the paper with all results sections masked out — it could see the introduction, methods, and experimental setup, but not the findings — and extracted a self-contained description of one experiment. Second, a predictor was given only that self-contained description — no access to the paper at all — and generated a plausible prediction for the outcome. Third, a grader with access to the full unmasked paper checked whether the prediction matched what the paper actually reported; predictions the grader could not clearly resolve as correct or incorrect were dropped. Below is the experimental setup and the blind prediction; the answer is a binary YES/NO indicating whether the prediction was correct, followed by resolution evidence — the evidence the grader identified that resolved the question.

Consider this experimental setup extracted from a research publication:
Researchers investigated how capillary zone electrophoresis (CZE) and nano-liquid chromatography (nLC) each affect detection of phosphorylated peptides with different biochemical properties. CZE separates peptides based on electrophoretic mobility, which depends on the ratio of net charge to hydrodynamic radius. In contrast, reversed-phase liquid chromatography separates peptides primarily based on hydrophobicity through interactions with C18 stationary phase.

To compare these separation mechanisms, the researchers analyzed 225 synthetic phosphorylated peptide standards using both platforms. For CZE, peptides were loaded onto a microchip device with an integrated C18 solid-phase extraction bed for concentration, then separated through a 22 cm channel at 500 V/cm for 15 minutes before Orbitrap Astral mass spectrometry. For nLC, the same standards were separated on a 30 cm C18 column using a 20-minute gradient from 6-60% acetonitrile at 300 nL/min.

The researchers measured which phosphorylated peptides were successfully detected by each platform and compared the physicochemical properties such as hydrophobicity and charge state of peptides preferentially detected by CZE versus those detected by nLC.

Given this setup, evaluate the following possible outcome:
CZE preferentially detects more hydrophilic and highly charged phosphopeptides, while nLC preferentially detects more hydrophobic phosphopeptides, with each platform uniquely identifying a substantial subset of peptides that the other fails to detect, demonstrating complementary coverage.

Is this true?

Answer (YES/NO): NO